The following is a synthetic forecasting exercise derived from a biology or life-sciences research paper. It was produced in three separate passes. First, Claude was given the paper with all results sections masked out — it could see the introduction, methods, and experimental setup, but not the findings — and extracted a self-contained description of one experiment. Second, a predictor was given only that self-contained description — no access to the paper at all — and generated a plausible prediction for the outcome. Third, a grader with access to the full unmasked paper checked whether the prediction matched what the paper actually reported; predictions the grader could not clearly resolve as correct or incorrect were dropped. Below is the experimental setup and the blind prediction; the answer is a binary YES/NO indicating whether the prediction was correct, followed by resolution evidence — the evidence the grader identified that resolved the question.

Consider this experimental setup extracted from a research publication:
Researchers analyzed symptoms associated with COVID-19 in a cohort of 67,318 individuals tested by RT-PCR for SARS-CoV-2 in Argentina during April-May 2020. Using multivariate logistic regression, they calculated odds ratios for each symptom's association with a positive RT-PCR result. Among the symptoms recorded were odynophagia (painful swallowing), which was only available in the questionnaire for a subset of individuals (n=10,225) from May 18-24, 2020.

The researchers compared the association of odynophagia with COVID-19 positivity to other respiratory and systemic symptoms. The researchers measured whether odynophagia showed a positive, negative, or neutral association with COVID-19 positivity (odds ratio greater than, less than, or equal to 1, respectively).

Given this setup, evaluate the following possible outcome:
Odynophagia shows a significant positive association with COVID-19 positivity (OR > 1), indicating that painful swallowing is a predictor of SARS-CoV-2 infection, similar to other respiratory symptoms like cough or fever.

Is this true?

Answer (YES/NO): NO